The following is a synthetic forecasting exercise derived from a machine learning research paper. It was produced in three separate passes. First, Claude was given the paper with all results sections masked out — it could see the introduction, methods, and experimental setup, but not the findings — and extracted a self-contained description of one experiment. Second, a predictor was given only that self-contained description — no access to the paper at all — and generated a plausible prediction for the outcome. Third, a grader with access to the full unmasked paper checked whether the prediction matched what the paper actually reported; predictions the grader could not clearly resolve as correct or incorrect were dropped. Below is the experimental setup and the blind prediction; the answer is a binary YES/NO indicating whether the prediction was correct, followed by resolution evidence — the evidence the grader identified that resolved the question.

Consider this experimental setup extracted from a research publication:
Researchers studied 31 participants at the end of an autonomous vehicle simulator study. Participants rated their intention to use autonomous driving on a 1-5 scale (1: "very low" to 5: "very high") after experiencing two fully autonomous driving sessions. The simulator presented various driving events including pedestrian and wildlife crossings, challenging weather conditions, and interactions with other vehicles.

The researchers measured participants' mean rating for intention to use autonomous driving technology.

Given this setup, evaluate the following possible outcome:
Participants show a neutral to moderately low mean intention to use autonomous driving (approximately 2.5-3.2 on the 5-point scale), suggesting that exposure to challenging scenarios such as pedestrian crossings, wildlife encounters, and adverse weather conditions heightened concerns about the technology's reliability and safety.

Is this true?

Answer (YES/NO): NO